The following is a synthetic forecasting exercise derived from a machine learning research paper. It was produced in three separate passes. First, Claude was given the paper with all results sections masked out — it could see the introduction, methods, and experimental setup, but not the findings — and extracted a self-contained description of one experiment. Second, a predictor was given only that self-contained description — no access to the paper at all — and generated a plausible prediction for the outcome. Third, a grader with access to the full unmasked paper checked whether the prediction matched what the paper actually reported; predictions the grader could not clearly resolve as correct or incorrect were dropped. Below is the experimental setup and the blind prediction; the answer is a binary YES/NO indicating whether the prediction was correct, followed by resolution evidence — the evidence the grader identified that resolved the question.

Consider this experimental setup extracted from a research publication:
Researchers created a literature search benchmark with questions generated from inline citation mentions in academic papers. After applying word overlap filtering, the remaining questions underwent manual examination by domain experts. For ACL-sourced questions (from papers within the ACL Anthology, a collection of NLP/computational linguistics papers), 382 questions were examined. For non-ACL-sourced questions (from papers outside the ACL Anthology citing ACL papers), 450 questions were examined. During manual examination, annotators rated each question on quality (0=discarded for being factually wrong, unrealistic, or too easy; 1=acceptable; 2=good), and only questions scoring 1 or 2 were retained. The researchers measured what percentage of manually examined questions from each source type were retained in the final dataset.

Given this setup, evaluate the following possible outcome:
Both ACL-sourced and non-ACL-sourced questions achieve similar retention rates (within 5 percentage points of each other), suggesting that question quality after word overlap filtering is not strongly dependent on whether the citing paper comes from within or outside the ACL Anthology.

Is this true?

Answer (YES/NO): NO